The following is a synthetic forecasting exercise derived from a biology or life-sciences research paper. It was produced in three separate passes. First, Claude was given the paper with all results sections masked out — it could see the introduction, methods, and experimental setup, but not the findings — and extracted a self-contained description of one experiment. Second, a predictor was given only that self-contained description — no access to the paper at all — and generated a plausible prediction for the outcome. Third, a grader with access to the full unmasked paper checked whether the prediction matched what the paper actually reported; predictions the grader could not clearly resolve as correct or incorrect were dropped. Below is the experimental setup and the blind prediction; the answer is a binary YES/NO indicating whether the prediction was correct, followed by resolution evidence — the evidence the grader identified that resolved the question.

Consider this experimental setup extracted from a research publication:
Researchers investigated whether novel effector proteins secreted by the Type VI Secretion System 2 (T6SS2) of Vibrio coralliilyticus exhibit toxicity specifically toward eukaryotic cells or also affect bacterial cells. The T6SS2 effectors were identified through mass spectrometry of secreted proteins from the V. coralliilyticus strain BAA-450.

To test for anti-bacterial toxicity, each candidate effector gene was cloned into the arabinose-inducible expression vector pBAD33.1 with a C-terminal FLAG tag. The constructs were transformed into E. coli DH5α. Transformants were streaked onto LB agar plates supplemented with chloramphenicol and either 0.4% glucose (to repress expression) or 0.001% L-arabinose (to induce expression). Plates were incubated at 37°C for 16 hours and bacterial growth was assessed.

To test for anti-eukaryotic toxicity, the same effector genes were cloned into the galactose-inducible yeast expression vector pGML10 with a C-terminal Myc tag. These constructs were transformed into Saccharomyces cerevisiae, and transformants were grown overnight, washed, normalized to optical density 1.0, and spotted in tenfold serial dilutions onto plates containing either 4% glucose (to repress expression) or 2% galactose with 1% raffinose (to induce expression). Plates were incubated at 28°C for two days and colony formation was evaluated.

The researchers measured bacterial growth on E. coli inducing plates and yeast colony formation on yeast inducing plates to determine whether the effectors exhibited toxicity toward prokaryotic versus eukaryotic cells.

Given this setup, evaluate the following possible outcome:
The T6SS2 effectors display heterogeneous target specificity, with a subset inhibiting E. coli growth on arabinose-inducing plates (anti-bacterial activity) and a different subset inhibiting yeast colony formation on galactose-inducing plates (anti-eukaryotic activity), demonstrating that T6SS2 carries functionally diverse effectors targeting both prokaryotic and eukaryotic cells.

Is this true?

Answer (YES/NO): NO